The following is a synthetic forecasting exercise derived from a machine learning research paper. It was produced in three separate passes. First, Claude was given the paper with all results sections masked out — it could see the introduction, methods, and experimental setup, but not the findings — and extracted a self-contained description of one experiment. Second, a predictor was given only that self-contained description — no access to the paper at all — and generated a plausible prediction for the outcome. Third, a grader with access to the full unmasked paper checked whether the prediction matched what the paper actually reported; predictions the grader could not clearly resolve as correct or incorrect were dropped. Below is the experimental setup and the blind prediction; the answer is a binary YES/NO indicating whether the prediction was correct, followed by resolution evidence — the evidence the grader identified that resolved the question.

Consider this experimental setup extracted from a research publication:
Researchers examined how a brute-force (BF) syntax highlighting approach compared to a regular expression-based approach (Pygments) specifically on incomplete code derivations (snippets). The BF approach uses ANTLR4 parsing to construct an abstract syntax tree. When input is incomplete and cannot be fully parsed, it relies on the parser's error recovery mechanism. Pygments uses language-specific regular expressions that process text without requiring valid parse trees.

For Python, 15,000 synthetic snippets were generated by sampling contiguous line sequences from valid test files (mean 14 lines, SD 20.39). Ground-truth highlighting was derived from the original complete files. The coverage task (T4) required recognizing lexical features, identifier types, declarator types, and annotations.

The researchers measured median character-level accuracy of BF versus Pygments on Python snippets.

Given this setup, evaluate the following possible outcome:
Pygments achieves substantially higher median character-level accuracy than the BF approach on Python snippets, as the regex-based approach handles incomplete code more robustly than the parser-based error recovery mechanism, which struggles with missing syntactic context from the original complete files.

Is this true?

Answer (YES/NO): NO